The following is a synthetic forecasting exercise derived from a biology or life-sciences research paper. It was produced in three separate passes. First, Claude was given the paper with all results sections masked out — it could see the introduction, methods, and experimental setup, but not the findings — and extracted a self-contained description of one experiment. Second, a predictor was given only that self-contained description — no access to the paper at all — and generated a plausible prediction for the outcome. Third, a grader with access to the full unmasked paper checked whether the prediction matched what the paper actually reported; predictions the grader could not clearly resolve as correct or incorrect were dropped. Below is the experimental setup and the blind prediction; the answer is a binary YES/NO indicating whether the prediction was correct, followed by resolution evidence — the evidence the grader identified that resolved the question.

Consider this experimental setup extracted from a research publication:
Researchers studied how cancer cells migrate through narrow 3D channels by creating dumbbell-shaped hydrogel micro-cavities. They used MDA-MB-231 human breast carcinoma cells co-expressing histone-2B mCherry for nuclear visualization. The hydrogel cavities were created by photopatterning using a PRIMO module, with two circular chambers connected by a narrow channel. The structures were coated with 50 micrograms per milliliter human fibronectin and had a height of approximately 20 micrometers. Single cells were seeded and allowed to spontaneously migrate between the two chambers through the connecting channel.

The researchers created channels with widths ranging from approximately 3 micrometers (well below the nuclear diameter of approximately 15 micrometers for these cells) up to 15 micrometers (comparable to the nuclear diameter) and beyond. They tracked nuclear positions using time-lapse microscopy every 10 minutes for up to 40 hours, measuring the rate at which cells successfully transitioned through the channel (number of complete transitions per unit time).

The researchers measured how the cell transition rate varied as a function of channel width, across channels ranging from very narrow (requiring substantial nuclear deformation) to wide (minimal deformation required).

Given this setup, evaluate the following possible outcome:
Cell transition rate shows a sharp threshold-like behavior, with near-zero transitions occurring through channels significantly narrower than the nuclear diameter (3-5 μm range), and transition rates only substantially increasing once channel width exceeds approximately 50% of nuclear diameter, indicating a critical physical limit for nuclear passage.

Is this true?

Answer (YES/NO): NO